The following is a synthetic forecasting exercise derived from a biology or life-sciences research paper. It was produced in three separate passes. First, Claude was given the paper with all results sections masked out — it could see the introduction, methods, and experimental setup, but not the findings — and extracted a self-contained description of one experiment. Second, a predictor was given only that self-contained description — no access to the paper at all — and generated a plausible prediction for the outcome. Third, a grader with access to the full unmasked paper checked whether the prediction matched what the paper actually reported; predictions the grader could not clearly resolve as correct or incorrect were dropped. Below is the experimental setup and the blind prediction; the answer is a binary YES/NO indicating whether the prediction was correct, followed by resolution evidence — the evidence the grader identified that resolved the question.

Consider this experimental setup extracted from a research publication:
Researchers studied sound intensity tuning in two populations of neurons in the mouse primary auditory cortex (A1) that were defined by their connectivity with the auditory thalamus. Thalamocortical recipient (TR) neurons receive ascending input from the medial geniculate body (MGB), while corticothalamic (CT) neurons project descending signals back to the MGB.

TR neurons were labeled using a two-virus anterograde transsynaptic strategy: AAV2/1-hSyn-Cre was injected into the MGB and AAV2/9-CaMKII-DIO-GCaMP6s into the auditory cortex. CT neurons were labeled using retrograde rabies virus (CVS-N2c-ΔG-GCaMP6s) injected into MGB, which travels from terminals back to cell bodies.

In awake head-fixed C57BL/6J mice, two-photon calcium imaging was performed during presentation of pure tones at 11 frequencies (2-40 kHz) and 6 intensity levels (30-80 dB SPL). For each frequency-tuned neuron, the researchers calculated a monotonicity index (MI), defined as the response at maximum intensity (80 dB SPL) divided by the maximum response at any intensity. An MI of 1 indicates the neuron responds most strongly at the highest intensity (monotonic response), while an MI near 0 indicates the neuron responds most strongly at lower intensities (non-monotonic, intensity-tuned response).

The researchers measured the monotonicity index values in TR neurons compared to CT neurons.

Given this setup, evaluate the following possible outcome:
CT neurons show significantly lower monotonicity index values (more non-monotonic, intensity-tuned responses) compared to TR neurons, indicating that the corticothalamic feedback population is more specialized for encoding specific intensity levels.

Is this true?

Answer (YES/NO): NO